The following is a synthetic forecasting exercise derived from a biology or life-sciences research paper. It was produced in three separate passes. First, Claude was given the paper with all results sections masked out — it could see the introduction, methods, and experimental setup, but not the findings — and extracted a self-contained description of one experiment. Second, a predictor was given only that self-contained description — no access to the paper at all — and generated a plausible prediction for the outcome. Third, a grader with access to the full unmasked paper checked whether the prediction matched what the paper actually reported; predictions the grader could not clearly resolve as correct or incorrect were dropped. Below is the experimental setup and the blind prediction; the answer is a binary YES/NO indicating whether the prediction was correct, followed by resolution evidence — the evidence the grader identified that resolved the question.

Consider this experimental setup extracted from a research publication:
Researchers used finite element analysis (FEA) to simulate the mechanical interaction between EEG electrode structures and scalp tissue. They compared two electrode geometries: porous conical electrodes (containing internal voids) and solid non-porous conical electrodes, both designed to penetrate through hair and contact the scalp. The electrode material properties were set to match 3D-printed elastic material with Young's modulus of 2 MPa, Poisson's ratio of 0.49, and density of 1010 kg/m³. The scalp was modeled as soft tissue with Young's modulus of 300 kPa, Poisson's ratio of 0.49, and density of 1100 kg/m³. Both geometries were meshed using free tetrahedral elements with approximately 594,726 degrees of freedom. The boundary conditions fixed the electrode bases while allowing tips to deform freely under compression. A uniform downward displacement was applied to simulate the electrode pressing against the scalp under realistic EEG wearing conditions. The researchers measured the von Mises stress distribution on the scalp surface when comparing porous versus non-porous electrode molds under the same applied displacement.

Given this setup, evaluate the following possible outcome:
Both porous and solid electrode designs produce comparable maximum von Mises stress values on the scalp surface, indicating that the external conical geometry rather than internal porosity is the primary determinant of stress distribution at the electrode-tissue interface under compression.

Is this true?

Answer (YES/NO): NO